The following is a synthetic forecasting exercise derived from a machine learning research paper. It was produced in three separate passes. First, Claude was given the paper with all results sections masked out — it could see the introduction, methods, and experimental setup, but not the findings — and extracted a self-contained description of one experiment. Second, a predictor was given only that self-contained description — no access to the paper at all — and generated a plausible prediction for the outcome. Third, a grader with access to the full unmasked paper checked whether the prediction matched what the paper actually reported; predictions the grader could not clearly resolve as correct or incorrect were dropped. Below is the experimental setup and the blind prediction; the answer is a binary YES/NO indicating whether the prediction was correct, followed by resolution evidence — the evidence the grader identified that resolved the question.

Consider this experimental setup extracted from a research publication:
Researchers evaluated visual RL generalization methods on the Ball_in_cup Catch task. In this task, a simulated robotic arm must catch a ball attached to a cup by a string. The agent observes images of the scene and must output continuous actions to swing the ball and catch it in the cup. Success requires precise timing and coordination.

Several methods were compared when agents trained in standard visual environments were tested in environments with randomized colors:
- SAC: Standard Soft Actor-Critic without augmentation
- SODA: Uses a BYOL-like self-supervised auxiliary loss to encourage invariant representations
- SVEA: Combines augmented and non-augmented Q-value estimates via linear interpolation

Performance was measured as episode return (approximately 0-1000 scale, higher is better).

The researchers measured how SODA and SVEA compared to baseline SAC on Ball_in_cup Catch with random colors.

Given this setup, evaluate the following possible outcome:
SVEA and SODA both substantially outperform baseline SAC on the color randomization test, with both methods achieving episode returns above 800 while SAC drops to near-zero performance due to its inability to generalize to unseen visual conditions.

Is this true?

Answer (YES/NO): NO